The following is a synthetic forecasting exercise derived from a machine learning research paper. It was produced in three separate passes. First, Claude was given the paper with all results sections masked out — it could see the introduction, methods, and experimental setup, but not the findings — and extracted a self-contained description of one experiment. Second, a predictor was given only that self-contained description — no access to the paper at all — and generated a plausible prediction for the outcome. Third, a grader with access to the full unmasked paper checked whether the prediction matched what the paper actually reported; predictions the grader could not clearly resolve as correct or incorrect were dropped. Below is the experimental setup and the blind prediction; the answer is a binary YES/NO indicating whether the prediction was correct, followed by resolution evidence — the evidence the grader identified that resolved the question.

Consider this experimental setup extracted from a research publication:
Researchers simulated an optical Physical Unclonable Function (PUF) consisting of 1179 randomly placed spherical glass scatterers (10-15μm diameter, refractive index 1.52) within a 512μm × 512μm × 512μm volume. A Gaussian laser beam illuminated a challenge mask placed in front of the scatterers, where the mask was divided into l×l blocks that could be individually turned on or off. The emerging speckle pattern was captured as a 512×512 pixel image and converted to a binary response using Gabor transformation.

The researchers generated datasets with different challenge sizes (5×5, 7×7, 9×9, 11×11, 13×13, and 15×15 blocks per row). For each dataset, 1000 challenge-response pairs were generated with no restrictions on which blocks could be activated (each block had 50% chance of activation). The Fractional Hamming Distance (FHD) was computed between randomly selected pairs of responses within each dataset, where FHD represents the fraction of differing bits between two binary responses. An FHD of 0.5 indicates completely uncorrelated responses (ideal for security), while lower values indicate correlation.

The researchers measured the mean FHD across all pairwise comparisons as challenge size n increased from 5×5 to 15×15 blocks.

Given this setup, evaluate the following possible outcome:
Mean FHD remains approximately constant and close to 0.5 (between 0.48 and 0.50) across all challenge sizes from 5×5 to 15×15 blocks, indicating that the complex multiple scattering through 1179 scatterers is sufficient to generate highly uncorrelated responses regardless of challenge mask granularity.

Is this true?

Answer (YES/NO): NO